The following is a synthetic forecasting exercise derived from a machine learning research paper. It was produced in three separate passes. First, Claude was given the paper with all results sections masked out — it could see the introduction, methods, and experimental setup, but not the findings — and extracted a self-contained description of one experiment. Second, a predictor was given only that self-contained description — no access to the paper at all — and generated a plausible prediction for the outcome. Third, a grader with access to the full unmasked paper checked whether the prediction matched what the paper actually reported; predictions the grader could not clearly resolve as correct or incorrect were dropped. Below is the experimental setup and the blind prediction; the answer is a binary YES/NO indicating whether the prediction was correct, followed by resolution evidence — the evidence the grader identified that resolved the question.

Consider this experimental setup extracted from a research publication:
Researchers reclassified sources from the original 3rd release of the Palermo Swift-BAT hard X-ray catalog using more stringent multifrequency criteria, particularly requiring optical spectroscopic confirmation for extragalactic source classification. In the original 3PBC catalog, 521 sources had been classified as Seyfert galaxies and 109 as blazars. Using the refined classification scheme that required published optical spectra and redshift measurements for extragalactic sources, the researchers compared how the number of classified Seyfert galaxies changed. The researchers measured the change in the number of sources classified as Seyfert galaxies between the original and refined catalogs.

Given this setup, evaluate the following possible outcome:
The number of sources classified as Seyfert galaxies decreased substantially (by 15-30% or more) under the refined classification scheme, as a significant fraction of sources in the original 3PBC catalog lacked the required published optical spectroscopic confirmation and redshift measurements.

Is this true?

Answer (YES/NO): NO